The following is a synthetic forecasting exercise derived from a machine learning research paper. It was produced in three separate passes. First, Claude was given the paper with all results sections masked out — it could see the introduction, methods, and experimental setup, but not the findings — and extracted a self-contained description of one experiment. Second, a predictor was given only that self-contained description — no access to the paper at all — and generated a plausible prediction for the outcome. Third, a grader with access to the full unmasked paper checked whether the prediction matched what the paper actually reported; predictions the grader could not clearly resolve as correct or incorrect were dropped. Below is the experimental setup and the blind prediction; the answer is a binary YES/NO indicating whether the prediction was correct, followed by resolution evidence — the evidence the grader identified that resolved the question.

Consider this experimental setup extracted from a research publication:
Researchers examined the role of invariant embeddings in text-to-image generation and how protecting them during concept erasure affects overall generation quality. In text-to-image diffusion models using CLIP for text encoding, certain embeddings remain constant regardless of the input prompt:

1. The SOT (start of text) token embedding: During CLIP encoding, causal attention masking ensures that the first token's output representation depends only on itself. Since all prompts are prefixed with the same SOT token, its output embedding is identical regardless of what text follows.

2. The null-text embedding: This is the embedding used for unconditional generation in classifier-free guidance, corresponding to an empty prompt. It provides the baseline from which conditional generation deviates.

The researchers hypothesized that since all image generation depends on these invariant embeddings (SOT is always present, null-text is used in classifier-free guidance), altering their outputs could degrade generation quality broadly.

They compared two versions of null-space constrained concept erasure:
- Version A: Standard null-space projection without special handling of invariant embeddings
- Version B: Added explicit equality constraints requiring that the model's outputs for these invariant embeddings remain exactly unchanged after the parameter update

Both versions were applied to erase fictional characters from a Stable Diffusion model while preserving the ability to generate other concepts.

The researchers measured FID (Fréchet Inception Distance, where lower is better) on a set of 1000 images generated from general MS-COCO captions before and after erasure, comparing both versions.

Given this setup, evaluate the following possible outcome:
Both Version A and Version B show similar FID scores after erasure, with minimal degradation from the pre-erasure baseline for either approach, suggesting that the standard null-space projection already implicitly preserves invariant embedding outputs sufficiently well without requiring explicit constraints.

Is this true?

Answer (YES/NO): NO